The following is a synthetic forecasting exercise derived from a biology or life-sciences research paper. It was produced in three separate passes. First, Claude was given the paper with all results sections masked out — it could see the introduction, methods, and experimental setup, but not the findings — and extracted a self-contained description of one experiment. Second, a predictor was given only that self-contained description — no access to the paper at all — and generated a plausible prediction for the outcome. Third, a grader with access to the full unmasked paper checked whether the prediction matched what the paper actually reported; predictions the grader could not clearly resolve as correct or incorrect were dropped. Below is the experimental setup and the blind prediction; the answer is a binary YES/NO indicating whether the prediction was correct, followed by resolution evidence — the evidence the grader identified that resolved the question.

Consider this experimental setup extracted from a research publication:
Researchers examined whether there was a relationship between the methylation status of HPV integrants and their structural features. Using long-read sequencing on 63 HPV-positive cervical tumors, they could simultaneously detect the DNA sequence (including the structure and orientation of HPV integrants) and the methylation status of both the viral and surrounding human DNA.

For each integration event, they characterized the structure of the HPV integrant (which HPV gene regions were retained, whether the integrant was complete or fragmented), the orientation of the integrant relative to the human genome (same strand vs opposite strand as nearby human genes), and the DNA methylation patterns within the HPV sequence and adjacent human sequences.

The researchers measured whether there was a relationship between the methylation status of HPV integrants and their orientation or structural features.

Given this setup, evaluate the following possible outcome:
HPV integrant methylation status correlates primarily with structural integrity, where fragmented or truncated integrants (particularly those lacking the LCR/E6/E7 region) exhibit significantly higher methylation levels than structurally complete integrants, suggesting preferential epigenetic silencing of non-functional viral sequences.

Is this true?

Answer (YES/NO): NO